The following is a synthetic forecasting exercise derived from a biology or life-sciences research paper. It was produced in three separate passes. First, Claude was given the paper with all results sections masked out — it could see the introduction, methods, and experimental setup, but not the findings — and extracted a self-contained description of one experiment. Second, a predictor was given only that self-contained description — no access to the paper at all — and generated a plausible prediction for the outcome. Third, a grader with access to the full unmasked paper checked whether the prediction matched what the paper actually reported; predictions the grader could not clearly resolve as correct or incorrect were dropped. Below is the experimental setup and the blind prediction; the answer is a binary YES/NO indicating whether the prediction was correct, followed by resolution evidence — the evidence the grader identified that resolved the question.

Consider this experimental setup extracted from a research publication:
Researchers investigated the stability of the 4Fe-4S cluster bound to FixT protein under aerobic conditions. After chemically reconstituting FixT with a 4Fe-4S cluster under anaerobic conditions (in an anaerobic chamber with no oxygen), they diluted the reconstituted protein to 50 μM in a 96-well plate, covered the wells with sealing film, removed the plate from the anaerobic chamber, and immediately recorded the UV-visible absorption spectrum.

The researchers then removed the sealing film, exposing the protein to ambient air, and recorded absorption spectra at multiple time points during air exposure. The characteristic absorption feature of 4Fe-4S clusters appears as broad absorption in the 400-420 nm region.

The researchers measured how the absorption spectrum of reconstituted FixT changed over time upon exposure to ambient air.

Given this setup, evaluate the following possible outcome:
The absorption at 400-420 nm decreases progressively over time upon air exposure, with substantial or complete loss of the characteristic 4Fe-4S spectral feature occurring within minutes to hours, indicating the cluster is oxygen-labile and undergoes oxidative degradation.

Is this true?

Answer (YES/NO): YES